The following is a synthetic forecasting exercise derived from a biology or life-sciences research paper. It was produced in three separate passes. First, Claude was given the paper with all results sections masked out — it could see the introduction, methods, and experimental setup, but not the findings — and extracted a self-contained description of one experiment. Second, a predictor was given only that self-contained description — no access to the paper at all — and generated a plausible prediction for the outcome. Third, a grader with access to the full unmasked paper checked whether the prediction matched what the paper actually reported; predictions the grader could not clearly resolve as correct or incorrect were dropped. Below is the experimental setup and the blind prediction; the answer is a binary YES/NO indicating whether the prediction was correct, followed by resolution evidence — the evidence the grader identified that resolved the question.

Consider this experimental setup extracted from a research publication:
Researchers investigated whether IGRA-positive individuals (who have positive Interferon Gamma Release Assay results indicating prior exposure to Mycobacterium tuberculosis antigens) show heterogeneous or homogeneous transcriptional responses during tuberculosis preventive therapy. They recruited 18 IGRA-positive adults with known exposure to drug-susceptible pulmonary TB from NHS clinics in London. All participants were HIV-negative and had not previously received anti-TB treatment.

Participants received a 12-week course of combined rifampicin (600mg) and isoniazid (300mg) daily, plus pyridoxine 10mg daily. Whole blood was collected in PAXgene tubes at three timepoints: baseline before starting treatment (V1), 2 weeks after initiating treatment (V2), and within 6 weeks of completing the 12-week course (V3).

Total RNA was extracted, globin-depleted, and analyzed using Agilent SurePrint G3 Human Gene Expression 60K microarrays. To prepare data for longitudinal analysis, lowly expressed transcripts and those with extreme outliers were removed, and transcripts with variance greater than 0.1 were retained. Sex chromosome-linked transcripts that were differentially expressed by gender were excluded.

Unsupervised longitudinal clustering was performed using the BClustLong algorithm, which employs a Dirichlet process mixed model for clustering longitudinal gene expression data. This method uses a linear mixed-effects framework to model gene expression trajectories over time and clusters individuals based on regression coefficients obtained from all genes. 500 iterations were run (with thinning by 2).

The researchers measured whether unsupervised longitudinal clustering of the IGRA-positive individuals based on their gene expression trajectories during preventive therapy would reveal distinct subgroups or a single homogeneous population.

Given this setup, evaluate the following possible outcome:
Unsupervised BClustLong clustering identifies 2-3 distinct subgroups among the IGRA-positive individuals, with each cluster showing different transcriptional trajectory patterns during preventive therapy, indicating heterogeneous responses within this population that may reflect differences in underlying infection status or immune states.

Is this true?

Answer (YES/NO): YES